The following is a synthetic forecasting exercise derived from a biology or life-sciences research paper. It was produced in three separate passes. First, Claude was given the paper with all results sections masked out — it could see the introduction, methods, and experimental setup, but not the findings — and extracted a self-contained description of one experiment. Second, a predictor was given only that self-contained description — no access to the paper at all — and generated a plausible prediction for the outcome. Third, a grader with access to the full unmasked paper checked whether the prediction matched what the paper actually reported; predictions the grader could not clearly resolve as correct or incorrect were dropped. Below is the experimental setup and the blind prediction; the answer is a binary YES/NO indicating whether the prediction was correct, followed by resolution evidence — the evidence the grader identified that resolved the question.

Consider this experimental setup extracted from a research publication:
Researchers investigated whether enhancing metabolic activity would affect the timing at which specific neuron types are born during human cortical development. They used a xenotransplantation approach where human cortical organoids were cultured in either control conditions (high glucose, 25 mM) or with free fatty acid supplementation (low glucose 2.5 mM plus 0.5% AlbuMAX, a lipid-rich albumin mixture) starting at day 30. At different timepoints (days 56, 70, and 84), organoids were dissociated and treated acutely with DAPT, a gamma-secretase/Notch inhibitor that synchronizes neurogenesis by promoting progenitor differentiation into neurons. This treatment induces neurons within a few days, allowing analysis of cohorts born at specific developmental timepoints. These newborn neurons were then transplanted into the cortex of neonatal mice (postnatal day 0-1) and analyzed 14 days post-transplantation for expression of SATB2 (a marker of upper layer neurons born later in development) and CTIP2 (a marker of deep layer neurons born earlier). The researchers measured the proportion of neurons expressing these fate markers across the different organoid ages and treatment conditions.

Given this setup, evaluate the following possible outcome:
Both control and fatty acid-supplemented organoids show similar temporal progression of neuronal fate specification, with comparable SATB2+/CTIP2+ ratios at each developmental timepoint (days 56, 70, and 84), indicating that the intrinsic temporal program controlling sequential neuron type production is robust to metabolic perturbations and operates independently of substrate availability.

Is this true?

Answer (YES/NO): NO